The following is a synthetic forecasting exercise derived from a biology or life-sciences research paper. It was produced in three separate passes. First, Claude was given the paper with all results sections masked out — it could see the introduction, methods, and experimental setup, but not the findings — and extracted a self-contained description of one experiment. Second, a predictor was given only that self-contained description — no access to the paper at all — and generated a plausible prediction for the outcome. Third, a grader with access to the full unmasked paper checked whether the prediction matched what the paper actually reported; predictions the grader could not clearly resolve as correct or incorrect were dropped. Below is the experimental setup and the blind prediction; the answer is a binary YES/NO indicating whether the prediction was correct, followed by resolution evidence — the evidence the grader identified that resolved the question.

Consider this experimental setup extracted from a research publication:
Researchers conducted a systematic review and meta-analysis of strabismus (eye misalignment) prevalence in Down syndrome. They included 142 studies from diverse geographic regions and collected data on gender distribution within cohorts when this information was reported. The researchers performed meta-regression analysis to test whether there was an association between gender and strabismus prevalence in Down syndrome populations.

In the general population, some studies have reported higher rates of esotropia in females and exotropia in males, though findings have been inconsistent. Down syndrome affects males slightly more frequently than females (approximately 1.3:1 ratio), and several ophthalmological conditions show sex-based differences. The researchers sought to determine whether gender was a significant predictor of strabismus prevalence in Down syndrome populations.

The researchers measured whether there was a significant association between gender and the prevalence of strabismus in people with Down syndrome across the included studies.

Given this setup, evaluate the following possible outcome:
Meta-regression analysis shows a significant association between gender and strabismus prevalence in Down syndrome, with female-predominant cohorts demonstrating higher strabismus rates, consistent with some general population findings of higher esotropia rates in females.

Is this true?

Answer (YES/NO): NO